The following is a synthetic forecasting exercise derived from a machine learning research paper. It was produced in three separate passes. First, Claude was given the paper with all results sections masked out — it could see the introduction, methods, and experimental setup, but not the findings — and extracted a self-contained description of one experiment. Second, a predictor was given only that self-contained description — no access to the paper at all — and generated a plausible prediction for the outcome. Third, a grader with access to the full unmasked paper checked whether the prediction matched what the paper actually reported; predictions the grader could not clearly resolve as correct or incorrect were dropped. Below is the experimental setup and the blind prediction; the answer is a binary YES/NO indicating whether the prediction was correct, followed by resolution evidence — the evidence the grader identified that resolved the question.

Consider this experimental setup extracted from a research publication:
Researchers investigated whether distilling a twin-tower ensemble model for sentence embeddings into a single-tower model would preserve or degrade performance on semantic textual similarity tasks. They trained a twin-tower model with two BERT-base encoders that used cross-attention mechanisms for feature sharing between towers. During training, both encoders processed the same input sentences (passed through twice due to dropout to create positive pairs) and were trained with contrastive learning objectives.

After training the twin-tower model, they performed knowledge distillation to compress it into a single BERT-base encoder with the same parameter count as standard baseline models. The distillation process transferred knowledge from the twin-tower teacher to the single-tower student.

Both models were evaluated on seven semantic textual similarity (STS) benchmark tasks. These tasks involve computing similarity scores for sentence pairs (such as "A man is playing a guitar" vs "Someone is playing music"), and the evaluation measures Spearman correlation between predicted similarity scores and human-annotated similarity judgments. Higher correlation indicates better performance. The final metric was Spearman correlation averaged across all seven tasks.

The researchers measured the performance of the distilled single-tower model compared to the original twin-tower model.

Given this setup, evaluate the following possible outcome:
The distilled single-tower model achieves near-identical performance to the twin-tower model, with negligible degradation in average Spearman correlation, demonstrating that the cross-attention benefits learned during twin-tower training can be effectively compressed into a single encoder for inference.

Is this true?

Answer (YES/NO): NO